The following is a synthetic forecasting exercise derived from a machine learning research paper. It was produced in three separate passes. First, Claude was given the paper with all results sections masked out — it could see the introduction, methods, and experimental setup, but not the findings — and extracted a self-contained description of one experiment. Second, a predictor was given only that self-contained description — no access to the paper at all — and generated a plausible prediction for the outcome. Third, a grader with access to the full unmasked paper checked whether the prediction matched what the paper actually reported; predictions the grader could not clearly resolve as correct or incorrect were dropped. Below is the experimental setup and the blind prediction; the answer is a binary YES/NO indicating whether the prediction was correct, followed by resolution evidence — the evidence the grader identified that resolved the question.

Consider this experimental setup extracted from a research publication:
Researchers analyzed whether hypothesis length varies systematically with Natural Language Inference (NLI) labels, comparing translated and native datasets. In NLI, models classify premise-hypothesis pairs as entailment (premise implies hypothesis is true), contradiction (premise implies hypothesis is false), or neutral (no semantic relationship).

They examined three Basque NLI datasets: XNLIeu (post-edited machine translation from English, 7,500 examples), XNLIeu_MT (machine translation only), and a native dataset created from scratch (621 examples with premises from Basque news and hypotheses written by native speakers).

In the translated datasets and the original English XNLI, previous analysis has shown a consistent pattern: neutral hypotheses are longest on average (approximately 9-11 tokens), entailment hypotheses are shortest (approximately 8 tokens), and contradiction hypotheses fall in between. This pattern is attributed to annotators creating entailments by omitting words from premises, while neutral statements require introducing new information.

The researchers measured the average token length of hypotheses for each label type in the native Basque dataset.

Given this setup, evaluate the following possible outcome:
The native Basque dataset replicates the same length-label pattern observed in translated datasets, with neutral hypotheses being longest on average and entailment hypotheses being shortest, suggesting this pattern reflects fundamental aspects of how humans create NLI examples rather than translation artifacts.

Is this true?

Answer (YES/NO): NO